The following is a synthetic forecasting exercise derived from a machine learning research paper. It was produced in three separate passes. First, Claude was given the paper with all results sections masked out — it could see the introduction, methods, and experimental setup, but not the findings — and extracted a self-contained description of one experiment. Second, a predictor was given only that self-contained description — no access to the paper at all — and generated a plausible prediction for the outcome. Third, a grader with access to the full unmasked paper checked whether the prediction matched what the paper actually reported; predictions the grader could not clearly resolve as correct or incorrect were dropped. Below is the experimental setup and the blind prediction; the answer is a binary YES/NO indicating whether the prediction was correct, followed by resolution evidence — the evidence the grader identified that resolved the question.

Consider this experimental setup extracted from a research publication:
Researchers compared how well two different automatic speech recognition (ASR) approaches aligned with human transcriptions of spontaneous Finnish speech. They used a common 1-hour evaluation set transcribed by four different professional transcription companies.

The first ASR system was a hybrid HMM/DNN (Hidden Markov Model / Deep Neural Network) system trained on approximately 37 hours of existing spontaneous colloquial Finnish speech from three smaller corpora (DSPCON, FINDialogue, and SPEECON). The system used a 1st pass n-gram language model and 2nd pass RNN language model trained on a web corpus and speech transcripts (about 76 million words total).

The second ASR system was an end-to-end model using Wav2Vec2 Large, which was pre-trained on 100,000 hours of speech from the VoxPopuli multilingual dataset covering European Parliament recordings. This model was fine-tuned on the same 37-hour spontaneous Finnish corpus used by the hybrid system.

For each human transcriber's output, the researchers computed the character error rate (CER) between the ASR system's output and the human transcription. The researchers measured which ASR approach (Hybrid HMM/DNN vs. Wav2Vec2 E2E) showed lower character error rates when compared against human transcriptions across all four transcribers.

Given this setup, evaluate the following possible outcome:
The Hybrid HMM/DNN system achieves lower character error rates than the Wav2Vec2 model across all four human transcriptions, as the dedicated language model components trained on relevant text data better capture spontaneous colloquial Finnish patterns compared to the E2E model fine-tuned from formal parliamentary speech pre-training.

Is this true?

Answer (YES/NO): NO